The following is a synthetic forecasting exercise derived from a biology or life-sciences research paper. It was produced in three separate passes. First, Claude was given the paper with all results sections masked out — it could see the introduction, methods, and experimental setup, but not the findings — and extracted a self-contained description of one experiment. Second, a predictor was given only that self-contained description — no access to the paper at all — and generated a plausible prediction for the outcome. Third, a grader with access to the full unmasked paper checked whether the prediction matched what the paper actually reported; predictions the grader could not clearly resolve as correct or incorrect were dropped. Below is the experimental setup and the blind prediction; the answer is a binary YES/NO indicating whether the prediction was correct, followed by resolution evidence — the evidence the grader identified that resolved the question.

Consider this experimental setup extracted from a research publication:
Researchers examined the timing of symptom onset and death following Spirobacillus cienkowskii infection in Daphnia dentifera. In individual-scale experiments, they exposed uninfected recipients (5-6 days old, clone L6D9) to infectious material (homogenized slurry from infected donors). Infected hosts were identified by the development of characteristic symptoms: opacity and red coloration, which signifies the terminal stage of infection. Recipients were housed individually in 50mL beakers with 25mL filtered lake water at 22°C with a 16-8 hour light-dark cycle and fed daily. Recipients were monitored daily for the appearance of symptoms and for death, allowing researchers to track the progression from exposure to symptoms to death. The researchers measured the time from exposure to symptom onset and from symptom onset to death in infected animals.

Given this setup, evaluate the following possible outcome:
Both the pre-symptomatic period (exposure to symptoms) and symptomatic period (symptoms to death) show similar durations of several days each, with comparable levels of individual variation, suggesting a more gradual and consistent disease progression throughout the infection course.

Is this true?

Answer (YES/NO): NO